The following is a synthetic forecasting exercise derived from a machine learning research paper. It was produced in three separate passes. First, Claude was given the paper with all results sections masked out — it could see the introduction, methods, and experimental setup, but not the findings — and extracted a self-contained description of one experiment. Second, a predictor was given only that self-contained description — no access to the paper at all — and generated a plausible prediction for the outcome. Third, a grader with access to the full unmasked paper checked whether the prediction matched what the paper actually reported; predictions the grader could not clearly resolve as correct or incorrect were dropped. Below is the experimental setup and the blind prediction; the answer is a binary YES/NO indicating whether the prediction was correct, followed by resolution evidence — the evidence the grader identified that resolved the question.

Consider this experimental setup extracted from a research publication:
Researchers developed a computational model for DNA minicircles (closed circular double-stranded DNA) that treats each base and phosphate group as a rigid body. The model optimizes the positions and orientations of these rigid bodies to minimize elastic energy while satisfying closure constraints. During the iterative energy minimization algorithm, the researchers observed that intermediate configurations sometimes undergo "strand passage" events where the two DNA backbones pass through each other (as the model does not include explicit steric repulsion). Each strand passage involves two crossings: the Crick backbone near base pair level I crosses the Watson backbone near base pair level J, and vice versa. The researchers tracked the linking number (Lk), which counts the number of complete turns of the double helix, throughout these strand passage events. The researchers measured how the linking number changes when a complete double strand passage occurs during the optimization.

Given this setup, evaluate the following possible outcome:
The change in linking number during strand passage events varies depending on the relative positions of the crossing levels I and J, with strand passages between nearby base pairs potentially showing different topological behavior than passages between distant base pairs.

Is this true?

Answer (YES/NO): NO